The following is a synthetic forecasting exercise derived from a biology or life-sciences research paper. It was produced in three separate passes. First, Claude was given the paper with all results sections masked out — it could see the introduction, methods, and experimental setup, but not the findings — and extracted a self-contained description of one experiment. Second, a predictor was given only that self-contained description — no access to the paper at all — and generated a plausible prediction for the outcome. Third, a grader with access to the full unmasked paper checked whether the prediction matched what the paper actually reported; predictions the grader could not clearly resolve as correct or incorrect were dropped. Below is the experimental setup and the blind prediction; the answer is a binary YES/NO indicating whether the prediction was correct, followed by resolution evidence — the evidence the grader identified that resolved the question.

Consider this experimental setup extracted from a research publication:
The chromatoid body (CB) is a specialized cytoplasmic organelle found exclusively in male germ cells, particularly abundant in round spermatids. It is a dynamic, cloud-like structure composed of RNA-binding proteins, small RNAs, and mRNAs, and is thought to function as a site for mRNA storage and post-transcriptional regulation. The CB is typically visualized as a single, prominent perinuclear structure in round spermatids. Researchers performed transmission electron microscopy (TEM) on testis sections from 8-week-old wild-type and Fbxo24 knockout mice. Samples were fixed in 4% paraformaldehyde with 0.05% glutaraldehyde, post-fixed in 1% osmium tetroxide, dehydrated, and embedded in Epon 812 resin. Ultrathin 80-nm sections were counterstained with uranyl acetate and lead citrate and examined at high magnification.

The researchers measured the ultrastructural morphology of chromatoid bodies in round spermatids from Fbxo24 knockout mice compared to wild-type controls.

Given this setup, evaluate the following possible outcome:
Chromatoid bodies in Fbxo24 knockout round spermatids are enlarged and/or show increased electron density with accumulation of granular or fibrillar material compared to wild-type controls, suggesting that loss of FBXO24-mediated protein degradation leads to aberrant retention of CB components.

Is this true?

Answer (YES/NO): NO